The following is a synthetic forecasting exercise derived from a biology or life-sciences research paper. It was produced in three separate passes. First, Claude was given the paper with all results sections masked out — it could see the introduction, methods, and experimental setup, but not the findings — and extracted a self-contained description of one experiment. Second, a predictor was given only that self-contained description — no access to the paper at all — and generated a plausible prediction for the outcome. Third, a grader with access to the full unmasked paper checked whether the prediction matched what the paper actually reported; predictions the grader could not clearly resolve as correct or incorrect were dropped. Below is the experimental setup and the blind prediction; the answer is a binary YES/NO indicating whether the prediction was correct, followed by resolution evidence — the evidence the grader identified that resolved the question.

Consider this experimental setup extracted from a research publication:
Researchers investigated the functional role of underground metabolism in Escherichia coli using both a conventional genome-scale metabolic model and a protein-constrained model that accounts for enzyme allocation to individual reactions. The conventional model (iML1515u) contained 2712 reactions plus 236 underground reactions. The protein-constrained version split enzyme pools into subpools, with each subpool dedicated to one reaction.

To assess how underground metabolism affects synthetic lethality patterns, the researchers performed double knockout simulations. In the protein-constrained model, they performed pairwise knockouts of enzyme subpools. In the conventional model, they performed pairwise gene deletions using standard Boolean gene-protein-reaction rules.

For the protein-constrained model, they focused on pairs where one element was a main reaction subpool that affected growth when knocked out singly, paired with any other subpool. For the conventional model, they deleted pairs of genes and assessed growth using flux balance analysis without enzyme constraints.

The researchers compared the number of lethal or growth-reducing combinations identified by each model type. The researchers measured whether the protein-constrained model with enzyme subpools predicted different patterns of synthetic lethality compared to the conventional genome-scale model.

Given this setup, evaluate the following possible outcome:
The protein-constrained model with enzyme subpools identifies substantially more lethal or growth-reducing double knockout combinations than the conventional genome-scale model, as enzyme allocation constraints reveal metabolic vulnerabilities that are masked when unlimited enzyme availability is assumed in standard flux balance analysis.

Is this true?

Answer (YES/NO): NO